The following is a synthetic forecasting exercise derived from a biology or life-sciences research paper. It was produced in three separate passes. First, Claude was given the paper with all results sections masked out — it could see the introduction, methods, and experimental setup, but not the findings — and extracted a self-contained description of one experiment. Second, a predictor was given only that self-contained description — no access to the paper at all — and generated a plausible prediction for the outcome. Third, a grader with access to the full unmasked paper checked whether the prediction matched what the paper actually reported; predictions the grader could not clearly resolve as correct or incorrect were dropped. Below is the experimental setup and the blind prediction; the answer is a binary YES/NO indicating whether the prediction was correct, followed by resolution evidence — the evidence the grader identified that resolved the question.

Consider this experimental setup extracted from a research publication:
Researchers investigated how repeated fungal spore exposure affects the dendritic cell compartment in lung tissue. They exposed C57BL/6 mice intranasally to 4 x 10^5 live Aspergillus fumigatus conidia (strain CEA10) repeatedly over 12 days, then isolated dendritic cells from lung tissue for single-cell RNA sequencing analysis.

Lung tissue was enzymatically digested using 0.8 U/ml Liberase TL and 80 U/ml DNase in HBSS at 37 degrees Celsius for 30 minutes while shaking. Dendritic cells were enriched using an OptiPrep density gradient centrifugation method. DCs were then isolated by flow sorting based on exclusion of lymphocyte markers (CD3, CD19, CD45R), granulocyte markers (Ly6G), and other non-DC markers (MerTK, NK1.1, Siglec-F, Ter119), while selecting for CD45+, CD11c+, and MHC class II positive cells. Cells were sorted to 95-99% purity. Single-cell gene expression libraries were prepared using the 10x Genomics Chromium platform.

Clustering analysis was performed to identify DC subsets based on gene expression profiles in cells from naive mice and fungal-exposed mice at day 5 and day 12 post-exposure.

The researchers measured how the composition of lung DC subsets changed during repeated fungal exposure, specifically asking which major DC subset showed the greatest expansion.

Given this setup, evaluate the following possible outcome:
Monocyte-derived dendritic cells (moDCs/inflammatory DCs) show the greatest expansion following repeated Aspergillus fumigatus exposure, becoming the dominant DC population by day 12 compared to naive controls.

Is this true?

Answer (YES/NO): NO